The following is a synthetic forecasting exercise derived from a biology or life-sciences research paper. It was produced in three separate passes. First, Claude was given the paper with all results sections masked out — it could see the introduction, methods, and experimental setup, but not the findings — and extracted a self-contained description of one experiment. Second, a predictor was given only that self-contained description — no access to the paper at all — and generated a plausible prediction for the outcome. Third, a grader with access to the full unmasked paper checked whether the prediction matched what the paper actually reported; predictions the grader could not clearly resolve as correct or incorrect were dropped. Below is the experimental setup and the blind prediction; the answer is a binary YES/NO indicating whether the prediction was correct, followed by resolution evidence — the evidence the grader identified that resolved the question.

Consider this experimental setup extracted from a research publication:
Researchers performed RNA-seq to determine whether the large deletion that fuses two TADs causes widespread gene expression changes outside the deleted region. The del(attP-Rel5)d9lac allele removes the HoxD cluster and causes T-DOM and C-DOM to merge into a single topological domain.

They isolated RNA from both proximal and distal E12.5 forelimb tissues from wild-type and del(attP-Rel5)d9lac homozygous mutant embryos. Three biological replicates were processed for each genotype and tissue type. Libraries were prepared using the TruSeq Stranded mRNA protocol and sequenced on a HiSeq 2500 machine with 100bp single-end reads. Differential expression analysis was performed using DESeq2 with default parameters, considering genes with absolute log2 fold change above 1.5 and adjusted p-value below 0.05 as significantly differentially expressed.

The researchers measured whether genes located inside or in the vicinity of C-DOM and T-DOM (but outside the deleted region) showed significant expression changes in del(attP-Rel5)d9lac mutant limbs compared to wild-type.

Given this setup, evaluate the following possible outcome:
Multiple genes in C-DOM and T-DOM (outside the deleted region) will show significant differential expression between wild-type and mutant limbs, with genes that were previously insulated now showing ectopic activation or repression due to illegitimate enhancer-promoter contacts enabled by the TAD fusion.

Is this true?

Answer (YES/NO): NO